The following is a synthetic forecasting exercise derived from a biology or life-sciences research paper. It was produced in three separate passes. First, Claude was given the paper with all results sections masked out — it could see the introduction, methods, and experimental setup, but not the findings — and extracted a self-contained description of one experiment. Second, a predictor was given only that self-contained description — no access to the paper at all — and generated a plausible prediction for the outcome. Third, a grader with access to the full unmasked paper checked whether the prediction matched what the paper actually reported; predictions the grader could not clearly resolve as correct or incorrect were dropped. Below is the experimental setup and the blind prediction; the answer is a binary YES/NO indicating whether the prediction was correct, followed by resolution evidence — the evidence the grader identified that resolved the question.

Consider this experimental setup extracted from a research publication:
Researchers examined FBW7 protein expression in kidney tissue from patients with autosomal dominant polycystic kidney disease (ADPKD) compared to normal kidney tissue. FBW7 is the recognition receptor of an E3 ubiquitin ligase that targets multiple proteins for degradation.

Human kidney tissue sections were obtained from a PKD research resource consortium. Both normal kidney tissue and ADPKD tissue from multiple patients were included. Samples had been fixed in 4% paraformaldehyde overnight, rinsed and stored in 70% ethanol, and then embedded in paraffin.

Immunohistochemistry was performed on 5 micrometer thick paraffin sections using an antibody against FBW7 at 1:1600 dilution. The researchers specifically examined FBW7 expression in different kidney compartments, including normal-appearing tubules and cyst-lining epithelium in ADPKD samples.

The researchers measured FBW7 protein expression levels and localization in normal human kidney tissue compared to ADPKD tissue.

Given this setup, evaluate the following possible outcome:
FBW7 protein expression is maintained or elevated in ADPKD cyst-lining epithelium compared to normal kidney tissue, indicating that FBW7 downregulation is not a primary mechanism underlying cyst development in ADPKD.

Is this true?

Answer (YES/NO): YES